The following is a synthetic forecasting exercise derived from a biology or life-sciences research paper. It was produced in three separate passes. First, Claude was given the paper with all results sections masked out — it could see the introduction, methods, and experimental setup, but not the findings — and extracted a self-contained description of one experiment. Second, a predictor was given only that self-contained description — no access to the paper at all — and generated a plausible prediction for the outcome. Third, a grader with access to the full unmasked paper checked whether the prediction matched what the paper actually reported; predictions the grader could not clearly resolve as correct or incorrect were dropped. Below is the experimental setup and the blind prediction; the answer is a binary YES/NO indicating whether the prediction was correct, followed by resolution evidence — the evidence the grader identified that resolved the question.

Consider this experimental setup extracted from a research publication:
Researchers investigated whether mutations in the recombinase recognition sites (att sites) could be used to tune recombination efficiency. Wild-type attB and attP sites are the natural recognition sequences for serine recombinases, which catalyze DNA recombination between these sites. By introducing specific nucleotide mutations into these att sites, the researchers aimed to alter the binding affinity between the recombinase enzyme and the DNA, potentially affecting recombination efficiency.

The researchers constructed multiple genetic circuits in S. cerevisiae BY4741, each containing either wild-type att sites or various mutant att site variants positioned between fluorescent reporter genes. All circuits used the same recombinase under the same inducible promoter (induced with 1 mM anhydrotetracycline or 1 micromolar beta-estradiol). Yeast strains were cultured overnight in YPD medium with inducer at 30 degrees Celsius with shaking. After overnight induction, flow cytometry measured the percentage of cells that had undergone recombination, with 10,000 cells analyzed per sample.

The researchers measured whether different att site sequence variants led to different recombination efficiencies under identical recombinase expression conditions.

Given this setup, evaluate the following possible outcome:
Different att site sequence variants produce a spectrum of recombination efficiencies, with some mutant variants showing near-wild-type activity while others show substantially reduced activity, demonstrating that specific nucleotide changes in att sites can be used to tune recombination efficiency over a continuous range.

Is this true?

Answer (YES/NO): YES